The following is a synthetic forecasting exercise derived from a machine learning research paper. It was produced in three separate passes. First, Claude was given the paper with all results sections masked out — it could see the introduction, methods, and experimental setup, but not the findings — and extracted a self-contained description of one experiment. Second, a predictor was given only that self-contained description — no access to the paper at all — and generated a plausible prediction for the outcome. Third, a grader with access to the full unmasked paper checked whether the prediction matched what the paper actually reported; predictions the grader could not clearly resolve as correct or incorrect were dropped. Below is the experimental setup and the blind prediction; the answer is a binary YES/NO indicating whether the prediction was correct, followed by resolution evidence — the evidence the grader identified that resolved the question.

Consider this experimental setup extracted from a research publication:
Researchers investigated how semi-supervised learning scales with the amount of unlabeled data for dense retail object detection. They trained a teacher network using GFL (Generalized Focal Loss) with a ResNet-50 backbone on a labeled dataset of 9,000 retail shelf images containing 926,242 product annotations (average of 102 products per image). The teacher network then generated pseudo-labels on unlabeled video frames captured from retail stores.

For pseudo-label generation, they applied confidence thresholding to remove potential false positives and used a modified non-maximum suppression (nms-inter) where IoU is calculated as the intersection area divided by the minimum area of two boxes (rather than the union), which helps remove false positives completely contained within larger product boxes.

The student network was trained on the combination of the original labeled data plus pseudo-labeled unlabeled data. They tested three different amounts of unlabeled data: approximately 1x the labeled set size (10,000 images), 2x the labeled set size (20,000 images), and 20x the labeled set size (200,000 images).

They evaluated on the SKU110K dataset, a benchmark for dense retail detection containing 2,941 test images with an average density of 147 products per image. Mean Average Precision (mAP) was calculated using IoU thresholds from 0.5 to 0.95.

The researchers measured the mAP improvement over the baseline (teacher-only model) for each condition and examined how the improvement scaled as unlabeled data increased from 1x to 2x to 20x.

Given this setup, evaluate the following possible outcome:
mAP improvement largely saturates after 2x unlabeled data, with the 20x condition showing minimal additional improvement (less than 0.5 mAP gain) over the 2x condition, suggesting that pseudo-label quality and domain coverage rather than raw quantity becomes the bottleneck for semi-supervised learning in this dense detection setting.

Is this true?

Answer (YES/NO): NO